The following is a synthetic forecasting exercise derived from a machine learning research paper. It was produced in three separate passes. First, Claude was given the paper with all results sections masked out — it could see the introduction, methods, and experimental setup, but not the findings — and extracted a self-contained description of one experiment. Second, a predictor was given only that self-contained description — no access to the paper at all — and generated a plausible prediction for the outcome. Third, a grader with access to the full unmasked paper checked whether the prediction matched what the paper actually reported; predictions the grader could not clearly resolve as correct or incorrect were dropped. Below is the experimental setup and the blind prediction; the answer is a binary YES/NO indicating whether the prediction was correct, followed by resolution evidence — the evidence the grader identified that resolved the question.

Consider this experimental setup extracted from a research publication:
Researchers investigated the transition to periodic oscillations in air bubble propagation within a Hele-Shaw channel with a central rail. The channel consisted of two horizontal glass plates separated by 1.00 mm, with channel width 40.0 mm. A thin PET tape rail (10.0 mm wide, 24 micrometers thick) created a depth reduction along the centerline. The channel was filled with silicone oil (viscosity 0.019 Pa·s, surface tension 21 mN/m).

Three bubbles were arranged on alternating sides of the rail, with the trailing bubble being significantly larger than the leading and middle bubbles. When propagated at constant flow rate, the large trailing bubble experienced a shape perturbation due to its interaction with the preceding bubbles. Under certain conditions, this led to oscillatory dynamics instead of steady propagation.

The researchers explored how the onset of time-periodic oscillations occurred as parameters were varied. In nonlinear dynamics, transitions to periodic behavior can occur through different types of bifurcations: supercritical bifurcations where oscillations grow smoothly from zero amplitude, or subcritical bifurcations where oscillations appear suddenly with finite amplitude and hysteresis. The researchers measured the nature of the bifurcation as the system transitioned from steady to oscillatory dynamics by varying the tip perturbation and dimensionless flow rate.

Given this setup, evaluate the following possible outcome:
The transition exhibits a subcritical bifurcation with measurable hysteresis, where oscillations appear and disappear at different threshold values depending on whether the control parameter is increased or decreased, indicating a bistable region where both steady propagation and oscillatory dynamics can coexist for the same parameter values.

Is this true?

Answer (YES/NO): NO